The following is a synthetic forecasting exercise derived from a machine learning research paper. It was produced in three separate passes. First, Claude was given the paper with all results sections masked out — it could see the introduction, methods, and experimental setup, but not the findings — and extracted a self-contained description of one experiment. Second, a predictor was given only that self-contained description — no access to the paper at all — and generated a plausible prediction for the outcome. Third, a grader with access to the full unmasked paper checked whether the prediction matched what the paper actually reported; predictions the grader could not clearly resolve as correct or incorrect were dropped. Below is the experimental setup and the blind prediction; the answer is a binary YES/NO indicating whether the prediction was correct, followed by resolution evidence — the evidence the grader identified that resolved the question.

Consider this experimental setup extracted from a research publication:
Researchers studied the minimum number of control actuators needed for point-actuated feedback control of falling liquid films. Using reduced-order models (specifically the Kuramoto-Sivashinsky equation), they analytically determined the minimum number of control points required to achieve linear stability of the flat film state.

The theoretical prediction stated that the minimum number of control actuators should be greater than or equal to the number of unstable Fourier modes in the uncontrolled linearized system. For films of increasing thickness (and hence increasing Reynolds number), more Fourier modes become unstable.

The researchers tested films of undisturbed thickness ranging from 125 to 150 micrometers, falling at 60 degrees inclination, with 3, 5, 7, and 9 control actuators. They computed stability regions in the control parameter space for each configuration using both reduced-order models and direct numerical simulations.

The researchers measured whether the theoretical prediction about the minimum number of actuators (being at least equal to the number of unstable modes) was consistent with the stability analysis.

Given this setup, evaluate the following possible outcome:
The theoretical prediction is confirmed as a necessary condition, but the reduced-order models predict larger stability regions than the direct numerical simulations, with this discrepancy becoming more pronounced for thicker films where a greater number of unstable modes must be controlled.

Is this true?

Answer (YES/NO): NO